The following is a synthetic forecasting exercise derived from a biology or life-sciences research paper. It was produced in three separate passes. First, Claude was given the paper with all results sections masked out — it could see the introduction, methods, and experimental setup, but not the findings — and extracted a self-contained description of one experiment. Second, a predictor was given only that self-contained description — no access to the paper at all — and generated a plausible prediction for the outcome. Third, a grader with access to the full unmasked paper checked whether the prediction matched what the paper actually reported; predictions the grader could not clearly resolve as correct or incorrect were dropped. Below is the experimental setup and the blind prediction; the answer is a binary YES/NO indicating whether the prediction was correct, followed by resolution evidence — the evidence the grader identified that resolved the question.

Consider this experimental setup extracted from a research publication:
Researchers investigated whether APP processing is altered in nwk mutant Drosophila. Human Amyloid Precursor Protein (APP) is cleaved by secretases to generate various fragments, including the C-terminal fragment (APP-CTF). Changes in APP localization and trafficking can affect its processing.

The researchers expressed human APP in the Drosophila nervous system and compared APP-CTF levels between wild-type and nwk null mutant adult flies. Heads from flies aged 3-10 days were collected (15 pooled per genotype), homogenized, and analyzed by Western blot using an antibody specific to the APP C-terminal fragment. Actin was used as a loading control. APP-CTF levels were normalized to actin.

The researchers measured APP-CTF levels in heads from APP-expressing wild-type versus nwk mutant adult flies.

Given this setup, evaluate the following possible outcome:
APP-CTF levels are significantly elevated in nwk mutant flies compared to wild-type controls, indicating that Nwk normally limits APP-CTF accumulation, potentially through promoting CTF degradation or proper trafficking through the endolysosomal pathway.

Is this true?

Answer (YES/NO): NO